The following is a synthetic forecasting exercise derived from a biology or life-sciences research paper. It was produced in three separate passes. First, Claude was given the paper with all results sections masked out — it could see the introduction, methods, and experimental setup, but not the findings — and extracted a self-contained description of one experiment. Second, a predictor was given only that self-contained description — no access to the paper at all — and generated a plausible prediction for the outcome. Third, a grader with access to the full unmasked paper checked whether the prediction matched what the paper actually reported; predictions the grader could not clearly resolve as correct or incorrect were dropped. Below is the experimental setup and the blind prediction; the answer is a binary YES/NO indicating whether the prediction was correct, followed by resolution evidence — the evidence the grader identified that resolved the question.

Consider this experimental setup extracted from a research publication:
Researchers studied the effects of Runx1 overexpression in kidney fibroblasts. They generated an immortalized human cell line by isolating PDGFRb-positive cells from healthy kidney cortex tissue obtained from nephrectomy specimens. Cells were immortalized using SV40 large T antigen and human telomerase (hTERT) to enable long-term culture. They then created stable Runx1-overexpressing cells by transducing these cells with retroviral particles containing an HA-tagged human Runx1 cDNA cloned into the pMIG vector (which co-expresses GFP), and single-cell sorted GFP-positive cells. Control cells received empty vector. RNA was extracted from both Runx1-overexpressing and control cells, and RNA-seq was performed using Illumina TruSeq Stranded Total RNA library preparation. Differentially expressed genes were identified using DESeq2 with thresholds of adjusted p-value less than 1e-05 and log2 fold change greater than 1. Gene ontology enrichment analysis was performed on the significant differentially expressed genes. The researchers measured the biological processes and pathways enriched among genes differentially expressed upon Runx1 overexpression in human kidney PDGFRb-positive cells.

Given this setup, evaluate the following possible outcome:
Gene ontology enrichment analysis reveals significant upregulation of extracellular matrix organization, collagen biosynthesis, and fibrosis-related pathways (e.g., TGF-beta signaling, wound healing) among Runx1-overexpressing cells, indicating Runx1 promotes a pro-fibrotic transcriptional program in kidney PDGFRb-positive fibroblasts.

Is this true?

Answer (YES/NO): YES